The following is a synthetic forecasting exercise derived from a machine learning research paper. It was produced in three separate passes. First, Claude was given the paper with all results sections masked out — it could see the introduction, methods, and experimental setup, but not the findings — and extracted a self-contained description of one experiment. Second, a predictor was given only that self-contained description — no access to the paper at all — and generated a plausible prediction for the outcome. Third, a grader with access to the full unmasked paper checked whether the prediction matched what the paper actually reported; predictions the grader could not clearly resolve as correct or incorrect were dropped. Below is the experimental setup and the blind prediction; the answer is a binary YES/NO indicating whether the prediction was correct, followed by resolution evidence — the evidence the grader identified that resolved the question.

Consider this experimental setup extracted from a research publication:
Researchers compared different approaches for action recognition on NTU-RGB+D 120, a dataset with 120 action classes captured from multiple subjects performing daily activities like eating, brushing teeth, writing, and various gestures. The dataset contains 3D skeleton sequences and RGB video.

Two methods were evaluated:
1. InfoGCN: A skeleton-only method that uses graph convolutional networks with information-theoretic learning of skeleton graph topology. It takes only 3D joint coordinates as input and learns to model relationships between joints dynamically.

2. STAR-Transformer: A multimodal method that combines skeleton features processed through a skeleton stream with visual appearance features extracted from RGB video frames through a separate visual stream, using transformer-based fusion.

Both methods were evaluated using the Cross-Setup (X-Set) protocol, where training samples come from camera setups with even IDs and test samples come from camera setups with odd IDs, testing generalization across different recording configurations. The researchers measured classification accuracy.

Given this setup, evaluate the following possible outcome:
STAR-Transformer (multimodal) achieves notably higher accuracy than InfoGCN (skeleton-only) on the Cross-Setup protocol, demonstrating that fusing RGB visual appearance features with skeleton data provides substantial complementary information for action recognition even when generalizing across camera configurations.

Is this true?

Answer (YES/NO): NO